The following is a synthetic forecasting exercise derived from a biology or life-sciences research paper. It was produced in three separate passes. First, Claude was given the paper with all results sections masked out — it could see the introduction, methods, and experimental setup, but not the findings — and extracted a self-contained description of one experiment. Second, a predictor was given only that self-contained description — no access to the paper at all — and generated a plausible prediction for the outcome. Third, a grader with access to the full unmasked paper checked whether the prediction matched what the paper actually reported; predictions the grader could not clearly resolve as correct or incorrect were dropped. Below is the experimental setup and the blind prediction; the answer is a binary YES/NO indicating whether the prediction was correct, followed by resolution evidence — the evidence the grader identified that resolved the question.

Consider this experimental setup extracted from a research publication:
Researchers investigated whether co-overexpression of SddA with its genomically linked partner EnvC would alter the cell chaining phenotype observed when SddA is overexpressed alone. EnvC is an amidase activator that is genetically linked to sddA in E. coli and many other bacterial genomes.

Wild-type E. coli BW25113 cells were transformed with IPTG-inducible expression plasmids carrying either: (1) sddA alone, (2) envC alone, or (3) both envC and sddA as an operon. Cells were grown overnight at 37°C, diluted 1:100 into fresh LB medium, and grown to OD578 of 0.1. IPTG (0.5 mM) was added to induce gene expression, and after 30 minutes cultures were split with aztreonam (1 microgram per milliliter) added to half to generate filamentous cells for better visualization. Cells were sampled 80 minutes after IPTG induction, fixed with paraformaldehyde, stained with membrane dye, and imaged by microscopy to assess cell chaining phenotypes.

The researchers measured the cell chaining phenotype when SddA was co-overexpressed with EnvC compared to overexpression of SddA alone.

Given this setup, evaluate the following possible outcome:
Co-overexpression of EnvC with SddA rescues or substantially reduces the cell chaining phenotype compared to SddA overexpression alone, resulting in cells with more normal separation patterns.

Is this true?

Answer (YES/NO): YES